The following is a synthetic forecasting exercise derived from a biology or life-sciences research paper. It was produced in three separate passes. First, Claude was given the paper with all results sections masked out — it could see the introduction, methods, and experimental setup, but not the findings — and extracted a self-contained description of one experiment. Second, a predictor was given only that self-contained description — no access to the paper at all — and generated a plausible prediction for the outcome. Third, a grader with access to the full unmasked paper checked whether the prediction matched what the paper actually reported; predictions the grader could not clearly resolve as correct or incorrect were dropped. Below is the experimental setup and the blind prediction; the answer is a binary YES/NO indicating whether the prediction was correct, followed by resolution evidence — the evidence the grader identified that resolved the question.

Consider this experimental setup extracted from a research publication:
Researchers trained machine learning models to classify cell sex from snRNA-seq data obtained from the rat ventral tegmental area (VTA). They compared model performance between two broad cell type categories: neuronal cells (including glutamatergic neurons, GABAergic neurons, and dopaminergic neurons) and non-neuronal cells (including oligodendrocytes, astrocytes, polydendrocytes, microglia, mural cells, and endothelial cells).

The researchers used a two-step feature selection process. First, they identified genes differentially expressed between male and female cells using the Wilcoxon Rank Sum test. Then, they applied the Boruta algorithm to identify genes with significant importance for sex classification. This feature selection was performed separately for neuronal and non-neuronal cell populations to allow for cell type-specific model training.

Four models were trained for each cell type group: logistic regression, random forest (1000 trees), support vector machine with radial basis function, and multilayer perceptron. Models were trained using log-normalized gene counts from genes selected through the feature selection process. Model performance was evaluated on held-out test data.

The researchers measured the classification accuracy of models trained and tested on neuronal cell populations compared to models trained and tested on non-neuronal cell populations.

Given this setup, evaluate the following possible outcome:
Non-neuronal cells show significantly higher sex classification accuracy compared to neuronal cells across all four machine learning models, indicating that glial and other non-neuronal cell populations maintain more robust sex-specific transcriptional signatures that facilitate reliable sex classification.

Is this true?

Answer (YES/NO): NO